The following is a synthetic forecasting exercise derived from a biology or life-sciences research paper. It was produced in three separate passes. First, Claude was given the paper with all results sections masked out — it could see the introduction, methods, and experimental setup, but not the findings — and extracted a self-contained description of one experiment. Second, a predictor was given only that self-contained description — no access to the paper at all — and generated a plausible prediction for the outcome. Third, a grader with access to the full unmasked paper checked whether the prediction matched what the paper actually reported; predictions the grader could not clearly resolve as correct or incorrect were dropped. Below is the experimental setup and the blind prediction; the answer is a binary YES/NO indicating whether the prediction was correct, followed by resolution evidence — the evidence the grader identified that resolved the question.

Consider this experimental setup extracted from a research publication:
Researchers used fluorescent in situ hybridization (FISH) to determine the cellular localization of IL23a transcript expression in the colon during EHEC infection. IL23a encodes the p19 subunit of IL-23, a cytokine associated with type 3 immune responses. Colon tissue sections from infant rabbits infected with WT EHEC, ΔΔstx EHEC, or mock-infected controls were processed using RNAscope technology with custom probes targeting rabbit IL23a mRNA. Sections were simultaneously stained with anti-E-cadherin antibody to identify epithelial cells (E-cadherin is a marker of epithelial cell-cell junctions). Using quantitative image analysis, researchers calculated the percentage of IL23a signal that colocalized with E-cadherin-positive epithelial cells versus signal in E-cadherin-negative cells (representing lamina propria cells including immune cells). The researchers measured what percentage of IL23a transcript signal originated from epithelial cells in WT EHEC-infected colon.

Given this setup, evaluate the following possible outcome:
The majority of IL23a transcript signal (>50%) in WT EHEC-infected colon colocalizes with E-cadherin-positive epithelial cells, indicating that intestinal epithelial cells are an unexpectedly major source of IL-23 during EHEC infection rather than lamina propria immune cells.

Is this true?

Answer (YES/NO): YES